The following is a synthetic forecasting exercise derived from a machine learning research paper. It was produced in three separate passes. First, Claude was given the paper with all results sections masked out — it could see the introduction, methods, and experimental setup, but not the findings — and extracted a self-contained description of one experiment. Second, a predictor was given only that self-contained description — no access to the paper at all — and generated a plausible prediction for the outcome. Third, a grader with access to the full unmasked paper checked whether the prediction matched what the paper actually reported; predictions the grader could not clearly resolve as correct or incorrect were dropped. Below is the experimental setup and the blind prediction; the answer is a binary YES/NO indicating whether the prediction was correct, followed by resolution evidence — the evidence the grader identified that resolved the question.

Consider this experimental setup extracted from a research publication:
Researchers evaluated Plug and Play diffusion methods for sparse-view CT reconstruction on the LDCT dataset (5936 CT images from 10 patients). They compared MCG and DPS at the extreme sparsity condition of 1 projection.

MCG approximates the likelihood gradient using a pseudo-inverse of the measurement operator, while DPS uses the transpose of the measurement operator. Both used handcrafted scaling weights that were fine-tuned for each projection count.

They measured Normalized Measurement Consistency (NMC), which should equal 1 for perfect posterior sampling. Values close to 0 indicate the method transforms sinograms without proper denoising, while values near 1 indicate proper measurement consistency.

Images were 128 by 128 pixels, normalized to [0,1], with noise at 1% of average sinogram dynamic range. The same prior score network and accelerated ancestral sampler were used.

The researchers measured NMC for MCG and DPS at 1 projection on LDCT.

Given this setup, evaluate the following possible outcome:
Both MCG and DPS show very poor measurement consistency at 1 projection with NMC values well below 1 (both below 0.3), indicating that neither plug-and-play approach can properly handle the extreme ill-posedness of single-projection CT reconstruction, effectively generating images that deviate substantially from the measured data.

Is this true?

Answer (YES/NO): NO